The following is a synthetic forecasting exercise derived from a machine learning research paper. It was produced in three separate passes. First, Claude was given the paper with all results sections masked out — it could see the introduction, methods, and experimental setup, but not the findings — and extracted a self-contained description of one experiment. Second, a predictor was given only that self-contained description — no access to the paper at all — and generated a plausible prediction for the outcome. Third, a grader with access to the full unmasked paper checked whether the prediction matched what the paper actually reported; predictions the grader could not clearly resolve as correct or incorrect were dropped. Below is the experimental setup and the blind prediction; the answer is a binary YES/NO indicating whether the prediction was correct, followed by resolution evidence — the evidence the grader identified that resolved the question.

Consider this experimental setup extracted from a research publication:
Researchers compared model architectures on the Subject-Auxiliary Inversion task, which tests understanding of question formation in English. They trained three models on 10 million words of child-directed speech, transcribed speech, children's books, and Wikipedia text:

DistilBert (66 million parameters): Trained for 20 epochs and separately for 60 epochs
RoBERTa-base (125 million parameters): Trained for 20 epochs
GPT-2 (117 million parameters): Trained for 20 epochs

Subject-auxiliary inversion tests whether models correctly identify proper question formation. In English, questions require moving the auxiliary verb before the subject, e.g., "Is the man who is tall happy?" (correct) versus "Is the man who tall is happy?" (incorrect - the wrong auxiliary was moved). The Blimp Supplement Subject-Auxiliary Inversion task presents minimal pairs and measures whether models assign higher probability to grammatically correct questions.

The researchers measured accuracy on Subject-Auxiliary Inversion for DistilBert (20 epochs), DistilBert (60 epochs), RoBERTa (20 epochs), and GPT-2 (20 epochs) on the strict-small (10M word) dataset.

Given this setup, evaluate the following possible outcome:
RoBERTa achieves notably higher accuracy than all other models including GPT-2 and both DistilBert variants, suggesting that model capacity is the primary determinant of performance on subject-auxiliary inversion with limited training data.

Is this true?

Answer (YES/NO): NO